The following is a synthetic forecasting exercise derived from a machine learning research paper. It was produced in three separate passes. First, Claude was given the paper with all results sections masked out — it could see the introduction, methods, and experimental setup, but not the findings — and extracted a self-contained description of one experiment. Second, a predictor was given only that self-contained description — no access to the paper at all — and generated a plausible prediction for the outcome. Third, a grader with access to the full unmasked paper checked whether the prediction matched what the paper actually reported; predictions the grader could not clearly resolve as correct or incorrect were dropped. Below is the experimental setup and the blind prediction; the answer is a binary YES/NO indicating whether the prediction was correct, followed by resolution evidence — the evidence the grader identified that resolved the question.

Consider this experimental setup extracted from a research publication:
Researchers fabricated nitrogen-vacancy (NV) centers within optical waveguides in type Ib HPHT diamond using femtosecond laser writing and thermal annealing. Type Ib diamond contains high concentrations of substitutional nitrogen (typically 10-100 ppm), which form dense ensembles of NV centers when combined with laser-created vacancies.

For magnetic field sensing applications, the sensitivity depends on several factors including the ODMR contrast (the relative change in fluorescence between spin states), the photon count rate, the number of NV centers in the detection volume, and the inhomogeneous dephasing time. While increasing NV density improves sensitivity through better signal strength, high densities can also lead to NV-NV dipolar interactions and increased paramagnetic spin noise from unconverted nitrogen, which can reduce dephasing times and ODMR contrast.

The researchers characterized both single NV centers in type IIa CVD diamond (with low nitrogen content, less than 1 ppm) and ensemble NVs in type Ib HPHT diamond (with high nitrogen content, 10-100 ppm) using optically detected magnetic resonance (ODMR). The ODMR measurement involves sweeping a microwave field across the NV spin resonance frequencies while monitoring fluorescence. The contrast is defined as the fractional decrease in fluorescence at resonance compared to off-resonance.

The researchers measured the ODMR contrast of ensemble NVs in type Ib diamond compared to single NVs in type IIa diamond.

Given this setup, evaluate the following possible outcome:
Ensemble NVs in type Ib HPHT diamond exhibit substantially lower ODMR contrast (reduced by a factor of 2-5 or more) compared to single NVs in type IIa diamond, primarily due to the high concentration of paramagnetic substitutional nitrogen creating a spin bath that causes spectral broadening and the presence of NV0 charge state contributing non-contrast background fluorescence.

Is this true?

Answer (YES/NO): YES